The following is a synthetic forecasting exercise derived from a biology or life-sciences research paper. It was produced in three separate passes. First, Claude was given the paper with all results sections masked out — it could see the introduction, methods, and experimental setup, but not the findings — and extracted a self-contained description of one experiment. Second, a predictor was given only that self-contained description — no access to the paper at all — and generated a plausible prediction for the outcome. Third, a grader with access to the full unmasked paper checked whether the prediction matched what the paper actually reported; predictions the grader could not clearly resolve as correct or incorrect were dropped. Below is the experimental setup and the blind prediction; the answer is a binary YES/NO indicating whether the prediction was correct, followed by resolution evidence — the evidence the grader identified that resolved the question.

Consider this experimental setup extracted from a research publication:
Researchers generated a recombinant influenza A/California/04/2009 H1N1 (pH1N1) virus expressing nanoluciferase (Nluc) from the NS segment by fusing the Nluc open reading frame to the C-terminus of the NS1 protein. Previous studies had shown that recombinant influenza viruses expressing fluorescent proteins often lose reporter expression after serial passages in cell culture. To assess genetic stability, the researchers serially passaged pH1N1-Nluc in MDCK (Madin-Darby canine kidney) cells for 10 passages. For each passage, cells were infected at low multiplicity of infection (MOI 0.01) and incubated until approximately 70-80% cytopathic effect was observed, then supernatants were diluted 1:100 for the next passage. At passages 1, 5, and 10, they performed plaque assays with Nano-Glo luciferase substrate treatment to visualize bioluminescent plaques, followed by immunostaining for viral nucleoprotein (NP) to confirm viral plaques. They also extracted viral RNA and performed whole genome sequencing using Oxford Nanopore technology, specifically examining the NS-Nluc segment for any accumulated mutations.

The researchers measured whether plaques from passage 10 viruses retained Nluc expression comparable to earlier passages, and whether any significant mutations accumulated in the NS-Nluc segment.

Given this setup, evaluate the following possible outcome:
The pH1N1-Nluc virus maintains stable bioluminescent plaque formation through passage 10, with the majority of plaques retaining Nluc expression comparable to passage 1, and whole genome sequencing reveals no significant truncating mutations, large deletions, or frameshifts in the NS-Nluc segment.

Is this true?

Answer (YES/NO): YES